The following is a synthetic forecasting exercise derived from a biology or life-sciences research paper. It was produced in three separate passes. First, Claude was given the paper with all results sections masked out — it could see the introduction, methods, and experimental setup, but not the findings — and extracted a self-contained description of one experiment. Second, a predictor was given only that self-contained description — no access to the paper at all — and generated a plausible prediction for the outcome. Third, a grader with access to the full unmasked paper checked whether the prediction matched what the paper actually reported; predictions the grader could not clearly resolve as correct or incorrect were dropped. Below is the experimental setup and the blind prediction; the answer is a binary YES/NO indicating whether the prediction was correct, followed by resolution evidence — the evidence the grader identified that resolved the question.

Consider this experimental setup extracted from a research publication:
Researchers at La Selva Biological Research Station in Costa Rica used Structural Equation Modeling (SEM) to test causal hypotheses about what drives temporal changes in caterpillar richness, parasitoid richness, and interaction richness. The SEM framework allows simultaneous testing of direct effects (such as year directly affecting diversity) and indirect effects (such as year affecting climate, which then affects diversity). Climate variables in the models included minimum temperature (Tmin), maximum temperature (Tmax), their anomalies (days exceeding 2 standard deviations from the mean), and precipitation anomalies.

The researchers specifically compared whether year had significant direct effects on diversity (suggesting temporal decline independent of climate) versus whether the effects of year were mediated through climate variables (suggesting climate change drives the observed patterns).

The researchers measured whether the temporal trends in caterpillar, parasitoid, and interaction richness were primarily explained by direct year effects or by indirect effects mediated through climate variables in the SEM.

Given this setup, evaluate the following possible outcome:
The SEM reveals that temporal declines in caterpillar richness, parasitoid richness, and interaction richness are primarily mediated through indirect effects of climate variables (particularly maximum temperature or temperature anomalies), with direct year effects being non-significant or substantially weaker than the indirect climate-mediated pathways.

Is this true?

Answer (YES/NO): NO